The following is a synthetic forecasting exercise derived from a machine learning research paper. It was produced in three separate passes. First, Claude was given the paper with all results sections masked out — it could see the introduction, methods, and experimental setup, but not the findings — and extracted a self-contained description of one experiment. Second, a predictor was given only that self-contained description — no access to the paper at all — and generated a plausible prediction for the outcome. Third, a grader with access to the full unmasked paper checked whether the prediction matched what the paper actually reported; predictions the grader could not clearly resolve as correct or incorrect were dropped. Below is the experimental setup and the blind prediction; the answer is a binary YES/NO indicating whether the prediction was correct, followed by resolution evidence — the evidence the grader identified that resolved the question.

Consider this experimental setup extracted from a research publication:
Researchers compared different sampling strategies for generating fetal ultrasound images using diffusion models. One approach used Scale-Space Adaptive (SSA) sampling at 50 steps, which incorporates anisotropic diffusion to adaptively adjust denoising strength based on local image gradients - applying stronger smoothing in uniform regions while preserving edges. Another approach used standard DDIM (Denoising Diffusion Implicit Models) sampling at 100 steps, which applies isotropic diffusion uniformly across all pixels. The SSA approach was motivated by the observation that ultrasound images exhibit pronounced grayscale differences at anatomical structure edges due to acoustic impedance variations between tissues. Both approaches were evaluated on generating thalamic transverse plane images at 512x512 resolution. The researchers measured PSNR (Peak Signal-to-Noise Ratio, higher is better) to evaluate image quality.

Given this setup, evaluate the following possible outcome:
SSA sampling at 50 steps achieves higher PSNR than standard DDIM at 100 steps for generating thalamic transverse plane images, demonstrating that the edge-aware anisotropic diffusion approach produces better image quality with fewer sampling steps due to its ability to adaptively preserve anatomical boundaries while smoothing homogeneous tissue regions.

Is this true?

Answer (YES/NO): YES